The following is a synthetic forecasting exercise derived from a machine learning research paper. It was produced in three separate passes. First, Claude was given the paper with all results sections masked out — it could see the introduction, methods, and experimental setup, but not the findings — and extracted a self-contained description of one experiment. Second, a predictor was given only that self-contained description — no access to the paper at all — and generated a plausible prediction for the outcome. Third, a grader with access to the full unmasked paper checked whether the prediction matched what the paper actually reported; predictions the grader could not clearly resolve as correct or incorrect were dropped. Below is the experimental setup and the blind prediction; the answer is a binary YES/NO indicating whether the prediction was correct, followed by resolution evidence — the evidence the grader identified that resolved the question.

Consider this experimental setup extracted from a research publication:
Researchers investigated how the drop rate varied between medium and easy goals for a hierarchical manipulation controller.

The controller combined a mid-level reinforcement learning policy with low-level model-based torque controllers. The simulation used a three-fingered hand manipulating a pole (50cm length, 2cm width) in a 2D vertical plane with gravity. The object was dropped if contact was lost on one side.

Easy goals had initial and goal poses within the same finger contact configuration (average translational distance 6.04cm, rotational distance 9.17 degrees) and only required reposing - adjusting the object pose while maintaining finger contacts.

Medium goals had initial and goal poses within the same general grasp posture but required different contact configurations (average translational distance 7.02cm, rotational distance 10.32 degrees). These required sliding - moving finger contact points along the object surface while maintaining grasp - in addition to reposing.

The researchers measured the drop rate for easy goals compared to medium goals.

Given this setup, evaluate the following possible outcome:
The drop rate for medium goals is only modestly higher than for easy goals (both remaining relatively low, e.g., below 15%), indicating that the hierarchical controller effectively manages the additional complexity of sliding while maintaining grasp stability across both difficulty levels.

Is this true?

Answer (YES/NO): NO